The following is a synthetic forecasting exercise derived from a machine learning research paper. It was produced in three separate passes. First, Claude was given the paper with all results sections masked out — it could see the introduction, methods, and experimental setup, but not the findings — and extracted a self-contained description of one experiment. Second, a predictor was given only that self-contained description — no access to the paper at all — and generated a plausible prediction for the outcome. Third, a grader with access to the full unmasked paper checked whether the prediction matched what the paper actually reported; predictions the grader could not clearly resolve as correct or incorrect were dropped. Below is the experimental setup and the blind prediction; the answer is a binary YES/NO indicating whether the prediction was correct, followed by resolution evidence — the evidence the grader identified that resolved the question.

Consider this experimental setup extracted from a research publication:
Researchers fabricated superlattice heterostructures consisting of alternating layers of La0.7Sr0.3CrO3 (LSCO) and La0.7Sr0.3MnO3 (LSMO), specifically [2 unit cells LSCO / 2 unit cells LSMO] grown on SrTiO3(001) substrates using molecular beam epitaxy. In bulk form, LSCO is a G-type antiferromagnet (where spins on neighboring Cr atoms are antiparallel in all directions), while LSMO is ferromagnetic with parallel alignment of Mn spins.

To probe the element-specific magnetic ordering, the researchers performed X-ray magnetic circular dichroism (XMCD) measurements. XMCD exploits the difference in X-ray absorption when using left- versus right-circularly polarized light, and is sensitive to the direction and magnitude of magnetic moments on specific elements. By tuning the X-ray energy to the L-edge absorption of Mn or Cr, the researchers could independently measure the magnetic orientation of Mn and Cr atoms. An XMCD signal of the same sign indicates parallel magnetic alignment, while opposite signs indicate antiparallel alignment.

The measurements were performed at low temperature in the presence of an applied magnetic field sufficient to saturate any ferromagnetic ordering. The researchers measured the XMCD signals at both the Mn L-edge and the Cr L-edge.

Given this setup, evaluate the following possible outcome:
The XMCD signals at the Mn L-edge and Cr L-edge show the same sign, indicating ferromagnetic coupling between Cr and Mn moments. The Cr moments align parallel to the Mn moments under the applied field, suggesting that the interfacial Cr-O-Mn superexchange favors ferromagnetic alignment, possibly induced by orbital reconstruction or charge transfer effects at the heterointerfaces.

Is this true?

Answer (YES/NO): NO